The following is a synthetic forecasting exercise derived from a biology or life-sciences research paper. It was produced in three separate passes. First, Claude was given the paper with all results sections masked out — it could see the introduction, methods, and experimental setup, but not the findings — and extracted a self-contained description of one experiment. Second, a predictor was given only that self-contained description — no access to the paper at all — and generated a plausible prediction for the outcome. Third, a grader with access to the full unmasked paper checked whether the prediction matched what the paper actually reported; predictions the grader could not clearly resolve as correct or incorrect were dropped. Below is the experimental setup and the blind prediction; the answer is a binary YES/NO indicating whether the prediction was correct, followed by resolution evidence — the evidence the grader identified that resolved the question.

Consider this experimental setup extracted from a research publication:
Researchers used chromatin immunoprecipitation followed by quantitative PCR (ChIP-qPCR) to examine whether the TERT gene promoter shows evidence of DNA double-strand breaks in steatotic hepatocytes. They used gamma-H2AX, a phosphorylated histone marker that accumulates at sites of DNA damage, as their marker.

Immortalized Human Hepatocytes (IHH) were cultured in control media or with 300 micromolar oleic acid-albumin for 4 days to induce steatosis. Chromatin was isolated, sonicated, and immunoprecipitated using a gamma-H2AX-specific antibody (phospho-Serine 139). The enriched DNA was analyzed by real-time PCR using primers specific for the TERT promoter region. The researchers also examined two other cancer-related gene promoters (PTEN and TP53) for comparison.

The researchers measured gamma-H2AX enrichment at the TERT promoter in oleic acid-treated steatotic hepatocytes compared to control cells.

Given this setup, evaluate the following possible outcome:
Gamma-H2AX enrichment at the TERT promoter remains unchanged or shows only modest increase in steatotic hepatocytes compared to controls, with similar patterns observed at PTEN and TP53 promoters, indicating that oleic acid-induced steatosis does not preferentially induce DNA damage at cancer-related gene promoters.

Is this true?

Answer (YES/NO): NO